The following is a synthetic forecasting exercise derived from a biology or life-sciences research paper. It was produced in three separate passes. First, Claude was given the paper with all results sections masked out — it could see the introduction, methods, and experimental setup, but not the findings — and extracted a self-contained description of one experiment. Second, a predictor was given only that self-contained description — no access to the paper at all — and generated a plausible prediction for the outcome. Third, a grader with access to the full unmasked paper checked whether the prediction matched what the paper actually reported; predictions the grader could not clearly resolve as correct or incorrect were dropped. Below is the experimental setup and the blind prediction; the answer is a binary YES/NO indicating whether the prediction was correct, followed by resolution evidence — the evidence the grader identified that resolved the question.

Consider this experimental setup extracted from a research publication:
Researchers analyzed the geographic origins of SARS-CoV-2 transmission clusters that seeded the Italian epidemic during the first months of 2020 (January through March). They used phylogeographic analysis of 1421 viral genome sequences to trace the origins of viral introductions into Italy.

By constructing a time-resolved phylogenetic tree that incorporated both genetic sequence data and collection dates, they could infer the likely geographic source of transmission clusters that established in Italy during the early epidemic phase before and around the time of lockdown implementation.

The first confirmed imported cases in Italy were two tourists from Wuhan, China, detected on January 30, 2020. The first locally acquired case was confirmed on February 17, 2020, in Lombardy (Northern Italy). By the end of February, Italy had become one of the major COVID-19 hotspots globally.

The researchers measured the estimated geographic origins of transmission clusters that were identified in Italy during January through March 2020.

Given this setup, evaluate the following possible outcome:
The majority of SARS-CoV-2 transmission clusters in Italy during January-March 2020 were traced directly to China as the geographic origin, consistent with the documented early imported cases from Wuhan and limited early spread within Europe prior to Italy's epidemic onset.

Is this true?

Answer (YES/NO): NO